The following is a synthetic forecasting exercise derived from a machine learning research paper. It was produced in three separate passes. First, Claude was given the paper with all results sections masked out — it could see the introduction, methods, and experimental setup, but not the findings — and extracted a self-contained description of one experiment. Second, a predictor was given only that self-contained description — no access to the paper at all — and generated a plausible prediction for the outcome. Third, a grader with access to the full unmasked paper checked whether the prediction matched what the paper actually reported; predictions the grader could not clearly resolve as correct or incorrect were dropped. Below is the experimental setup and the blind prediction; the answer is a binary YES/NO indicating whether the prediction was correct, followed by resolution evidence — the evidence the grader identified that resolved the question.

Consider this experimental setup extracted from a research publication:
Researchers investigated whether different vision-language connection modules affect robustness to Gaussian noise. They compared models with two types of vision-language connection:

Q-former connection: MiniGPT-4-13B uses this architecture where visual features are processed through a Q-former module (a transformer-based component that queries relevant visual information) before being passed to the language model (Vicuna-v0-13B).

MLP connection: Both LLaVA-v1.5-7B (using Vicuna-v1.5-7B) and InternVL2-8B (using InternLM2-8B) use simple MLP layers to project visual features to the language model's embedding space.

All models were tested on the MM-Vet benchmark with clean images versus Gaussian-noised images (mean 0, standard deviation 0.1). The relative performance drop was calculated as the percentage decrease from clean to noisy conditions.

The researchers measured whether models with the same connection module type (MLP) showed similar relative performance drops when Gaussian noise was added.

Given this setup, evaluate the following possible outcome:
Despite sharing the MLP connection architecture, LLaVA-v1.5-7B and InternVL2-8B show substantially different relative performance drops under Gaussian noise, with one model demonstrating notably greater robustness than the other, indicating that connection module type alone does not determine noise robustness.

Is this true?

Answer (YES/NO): YES